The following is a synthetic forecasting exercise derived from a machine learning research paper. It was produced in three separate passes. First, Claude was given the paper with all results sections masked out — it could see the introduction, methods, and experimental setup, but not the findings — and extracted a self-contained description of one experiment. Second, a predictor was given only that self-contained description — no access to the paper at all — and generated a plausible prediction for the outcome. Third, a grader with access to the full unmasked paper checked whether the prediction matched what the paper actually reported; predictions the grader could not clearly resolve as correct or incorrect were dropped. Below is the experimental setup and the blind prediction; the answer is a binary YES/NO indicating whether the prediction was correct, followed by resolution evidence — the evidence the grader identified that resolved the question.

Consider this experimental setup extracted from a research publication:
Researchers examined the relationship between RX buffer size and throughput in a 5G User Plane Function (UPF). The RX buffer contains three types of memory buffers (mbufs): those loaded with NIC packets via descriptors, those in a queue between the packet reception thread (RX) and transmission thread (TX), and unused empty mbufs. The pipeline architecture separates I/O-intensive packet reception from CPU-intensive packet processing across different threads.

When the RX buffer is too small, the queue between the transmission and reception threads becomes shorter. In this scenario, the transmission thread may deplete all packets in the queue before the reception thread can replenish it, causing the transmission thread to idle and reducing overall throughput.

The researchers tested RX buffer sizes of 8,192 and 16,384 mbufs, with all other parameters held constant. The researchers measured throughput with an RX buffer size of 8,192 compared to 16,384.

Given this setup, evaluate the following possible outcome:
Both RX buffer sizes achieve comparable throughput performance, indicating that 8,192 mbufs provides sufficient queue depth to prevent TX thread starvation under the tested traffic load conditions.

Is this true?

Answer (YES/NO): NO